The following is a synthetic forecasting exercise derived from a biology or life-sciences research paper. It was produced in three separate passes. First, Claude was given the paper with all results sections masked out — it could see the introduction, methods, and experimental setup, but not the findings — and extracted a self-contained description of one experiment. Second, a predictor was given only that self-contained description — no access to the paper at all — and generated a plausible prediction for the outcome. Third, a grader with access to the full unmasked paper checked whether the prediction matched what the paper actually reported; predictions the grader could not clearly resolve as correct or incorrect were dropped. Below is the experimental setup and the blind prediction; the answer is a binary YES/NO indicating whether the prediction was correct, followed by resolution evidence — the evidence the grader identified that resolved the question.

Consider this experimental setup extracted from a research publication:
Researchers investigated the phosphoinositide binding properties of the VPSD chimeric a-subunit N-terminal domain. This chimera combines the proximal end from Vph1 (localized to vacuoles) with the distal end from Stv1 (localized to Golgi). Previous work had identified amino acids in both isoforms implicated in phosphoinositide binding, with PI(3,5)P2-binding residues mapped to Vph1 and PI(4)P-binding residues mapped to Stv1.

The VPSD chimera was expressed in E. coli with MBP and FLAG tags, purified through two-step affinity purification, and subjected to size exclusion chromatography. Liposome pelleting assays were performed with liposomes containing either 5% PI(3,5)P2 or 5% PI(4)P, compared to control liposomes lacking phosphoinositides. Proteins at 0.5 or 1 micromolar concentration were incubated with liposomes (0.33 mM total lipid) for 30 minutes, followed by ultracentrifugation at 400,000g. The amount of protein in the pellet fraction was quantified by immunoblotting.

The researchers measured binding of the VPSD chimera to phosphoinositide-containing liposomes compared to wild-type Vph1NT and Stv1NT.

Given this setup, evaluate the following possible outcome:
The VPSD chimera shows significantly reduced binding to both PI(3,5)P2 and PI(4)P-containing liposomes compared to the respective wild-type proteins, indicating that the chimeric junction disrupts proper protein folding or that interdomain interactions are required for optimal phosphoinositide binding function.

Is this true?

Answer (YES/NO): NO